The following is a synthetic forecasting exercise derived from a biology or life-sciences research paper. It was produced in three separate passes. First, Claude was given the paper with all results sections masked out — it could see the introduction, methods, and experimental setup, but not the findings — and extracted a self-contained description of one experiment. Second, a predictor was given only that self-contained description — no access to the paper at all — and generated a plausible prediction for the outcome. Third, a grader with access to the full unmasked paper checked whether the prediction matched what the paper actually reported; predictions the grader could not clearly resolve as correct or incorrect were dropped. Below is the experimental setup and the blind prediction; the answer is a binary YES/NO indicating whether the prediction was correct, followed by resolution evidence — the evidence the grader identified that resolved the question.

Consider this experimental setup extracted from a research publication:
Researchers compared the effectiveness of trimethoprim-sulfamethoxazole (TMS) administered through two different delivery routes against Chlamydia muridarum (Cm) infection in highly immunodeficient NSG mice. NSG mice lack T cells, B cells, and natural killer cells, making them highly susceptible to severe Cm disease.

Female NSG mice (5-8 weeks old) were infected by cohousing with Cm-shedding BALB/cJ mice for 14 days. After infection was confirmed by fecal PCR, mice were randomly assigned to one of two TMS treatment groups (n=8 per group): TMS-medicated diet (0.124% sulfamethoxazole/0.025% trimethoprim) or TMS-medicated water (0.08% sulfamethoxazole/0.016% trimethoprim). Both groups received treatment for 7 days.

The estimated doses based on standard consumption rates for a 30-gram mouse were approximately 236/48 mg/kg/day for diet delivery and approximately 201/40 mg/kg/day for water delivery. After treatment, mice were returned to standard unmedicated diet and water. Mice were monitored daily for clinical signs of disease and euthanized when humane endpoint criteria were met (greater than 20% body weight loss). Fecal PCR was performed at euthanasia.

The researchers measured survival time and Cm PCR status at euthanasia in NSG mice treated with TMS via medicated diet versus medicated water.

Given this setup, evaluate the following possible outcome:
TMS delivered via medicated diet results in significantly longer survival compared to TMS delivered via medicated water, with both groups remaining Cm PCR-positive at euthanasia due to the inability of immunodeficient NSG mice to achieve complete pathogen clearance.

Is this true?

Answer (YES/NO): NO